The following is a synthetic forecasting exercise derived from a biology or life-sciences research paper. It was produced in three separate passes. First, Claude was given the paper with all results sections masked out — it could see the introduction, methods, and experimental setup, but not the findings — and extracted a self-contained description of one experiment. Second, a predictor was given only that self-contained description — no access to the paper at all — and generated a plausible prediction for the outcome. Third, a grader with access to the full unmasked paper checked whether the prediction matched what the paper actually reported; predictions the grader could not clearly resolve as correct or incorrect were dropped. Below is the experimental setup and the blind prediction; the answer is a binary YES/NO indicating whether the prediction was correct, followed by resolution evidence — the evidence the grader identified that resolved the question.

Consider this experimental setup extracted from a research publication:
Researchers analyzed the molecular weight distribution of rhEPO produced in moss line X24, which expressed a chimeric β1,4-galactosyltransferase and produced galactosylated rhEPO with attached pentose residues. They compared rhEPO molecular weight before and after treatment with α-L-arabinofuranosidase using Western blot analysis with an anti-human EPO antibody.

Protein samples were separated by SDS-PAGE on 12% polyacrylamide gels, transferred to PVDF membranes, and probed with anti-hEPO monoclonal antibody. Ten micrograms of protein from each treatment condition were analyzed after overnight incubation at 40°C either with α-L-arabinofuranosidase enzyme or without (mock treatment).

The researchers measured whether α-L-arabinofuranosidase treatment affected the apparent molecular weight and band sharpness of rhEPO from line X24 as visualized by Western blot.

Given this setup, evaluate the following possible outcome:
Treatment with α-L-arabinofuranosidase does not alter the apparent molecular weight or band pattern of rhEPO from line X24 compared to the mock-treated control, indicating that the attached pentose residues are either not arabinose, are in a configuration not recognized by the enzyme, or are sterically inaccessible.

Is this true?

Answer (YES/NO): NO